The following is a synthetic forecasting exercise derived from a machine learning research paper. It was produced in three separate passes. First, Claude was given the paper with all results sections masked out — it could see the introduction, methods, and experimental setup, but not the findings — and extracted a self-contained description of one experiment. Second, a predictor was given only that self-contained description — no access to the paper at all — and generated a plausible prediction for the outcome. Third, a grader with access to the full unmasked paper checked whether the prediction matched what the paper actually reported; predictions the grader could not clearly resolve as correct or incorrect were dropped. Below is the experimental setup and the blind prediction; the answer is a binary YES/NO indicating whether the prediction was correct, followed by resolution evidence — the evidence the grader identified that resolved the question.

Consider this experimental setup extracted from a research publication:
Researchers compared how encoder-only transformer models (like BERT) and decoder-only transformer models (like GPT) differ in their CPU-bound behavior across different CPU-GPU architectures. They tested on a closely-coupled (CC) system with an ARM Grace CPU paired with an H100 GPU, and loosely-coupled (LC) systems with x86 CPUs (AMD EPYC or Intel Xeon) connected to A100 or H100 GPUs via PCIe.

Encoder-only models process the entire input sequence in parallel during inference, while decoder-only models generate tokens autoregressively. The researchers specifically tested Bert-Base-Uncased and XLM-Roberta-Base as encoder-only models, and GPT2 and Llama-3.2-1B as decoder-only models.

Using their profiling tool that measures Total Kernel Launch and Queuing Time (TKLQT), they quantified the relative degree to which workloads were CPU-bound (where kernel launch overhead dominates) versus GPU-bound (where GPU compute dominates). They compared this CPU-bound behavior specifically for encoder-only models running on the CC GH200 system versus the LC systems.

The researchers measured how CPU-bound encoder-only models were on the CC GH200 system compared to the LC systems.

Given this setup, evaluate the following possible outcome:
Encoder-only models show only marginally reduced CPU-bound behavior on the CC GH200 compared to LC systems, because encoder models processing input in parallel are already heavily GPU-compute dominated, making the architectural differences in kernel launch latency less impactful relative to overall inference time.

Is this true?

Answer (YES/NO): NO